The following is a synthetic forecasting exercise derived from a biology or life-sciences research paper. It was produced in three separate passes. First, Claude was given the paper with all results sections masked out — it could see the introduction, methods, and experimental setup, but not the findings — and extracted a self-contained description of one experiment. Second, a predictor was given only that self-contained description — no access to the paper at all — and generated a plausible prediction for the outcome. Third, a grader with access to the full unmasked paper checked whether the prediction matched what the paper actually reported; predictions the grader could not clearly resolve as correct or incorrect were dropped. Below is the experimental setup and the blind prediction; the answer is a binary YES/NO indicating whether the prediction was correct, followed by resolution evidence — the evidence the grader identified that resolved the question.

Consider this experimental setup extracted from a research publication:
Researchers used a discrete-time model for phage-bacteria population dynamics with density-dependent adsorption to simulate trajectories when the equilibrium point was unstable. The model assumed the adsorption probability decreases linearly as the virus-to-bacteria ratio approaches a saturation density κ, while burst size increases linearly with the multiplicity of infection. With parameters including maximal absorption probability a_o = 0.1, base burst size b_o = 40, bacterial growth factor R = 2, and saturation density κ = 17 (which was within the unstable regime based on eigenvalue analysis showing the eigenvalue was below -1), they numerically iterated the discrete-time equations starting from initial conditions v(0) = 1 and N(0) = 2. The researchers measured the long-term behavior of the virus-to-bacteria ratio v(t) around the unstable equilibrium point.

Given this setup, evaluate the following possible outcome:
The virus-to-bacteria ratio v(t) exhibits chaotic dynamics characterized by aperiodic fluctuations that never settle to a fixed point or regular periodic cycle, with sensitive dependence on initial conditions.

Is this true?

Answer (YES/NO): NO